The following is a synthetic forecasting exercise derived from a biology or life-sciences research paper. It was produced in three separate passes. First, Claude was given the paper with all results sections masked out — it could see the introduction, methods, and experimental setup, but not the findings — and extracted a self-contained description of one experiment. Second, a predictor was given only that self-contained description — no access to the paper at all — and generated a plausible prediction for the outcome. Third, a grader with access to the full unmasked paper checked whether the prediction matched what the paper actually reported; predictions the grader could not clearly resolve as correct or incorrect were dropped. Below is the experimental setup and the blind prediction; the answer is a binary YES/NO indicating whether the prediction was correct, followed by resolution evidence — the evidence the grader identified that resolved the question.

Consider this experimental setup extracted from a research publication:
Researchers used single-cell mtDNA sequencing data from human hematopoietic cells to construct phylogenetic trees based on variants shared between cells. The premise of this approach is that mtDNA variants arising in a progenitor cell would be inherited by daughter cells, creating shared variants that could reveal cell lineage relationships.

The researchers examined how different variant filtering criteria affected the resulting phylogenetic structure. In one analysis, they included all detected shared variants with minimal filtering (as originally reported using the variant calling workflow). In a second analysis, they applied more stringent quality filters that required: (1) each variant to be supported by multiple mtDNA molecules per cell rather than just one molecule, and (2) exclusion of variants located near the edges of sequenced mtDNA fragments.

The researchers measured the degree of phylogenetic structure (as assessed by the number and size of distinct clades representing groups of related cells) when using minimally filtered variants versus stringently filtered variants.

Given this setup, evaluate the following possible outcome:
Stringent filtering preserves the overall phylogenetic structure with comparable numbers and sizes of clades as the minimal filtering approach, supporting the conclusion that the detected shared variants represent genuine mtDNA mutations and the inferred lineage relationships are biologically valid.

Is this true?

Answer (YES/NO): NO